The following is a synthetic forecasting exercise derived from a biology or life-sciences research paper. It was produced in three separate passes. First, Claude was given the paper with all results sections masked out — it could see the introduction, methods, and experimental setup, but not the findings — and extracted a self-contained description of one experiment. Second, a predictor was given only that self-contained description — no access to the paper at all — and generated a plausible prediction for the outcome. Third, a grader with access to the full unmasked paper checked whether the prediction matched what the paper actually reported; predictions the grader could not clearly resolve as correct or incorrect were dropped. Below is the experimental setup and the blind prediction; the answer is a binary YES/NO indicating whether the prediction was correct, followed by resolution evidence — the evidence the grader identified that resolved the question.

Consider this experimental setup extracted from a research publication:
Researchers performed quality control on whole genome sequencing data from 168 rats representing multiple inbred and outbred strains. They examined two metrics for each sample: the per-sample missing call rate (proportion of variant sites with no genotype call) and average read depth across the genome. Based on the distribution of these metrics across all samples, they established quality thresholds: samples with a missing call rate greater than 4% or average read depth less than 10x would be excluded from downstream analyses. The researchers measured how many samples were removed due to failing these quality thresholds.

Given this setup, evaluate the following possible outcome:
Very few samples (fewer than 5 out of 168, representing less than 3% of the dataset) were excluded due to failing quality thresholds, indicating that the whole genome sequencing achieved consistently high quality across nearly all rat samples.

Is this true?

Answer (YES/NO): NO